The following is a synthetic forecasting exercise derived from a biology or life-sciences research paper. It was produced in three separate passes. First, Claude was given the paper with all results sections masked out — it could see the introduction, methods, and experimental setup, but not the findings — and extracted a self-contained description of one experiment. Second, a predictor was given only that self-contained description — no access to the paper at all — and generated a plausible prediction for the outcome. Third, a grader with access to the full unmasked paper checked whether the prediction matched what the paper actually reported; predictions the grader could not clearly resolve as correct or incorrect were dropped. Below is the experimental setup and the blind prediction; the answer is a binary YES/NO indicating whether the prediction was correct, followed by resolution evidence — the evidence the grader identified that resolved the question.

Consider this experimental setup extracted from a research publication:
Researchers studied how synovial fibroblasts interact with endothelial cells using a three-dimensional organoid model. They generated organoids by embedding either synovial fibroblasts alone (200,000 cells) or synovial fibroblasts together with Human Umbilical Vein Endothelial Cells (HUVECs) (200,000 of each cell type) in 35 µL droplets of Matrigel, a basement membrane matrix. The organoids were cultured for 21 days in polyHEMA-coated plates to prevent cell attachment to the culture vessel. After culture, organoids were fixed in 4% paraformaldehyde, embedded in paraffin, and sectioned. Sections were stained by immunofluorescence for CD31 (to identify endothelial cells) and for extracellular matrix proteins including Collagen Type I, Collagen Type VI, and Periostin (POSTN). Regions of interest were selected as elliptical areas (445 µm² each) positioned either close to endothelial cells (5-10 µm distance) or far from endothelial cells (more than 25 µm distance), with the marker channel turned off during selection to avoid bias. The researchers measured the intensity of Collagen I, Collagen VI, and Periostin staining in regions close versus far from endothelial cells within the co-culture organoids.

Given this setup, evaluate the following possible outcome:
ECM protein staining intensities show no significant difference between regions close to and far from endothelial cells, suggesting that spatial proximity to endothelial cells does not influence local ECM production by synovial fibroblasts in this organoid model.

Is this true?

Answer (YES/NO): NO